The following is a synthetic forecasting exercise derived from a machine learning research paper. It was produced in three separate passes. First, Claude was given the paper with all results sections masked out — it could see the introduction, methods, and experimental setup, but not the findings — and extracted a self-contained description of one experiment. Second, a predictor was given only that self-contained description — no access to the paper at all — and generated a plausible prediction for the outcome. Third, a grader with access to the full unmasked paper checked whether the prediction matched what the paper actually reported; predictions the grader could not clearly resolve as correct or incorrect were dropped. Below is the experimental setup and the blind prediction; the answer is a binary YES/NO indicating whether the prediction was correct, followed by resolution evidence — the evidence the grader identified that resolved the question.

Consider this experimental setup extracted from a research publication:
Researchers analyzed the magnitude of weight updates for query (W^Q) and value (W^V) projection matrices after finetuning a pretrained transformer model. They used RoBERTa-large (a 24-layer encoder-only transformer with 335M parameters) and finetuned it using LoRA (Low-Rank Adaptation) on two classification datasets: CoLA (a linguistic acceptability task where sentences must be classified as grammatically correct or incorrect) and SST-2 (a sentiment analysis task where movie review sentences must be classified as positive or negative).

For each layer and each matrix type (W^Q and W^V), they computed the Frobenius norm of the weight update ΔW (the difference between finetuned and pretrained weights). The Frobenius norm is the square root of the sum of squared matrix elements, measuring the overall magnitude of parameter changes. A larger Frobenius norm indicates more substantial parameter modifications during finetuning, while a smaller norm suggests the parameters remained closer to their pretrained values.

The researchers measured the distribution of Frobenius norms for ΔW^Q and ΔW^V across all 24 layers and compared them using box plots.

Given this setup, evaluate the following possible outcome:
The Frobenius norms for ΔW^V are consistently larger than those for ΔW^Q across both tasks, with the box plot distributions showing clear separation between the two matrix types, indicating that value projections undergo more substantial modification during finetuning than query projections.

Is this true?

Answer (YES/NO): NO